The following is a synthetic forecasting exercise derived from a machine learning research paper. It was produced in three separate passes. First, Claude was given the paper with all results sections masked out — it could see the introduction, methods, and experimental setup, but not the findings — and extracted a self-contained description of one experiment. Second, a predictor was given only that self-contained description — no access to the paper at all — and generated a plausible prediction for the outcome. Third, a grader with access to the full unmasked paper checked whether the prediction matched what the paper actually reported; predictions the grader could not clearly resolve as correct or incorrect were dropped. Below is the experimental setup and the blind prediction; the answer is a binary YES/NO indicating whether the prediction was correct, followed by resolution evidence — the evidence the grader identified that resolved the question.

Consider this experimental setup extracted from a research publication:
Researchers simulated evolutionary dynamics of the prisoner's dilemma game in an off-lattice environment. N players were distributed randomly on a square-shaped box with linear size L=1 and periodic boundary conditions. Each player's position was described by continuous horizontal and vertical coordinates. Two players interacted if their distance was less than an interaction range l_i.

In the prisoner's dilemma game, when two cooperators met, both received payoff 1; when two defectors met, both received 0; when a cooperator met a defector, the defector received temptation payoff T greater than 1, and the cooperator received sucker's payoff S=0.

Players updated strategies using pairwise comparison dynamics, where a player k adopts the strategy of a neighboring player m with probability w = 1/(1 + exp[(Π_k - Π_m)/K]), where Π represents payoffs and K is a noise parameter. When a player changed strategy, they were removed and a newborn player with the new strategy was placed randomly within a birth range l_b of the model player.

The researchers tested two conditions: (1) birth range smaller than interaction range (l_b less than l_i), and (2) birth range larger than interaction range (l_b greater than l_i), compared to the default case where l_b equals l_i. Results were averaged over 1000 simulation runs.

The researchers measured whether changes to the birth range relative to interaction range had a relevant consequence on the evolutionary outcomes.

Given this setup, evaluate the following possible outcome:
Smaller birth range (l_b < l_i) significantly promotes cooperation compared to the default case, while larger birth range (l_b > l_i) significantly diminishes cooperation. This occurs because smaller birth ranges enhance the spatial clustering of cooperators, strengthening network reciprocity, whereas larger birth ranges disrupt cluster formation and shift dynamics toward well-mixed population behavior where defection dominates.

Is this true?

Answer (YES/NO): NO